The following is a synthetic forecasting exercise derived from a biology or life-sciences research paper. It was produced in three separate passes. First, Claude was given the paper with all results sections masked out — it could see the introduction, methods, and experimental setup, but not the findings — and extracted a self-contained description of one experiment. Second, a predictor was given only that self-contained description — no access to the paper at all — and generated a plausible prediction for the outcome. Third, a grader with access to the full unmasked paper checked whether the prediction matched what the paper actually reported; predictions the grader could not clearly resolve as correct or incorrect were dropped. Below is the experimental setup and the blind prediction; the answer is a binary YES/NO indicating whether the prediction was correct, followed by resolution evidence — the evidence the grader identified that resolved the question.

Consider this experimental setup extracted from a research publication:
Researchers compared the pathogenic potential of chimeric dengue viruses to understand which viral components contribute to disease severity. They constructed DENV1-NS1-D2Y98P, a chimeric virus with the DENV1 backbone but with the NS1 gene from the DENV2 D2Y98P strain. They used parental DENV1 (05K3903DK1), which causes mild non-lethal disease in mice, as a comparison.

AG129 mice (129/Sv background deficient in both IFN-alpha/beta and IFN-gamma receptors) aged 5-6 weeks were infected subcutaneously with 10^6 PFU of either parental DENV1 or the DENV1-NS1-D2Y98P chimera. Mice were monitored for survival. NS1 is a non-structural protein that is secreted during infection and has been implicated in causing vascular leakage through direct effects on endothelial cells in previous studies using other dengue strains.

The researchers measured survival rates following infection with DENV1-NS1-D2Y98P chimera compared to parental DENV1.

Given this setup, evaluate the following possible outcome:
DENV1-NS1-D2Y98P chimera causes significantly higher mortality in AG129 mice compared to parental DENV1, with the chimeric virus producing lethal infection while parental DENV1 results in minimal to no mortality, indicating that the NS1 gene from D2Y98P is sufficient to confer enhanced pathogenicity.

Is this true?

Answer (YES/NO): NO